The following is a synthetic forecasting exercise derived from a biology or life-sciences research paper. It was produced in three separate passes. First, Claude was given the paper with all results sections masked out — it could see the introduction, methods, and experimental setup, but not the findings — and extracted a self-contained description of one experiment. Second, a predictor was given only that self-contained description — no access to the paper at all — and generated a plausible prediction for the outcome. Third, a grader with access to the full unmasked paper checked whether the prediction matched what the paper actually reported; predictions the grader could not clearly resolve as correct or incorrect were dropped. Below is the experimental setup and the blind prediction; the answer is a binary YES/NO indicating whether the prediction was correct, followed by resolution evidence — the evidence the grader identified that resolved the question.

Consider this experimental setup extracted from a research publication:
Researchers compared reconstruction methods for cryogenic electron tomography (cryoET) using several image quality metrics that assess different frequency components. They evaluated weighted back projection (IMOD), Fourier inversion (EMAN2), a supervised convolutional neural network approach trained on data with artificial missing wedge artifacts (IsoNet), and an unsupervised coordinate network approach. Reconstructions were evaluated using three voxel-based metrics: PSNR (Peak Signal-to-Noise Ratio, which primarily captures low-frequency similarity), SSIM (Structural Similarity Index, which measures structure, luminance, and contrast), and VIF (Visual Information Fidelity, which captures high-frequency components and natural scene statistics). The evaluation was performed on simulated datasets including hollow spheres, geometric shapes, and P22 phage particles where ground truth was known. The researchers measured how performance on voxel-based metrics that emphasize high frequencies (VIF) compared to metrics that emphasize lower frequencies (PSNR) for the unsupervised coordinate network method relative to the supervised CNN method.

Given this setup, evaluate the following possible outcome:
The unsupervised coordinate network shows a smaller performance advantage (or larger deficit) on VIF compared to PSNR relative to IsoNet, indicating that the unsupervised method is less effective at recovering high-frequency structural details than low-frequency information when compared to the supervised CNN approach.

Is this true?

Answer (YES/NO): YES